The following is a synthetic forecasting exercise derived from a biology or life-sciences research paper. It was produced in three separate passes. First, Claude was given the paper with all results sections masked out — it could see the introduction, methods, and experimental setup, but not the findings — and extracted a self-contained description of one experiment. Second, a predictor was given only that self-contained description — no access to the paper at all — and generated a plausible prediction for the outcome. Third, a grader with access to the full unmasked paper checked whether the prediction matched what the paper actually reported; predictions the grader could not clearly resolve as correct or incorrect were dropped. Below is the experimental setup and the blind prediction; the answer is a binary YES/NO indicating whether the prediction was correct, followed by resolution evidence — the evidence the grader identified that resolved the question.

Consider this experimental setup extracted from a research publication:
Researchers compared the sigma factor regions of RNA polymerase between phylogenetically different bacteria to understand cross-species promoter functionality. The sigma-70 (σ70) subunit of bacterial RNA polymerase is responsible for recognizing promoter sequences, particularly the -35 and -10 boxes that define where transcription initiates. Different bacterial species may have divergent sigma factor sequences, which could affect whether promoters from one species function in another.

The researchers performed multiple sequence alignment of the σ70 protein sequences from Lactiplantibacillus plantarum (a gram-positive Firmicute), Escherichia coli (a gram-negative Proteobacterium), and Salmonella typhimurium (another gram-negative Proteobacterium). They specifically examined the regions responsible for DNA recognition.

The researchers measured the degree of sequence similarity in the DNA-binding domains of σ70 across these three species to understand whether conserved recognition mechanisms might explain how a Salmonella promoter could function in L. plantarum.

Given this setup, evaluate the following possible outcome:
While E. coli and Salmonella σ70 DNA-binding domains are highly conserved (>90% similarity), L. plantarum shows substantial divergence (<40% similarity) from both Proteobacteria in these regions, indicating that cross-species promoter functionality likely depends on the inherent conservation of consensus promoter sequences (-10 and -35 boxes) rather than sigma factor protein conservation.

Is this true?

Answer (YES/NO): NO